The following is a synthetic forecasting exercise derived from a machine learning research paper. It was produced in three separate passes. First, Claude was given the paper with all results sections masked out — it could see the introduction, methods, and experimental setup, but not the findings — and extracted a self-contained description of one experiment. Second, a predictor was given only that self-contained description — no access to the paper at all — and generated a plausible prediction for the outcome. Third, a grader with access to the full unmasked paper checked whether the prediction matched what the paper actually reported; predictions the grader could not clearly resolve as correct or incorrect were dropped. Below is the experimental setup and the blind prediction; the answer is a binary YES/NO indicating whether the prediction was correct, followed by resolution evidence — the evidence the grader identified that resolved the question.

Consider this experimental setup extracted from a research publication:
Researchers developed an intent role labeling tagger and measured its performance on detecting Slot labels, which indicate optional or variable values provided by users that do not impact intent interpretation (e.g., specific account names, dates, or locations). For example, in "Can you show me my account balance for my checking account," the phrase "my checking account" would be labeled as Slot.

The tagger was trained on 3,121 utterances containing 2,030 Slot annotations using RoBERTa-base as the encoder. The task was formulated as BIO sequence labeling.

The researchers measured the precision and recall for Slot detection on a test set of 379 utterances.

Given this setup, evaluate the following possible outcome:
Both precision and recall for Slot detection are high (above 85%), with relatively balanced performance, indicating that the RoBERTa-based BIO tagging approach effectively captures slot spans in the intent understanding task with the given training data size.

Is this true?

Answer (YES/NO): NO